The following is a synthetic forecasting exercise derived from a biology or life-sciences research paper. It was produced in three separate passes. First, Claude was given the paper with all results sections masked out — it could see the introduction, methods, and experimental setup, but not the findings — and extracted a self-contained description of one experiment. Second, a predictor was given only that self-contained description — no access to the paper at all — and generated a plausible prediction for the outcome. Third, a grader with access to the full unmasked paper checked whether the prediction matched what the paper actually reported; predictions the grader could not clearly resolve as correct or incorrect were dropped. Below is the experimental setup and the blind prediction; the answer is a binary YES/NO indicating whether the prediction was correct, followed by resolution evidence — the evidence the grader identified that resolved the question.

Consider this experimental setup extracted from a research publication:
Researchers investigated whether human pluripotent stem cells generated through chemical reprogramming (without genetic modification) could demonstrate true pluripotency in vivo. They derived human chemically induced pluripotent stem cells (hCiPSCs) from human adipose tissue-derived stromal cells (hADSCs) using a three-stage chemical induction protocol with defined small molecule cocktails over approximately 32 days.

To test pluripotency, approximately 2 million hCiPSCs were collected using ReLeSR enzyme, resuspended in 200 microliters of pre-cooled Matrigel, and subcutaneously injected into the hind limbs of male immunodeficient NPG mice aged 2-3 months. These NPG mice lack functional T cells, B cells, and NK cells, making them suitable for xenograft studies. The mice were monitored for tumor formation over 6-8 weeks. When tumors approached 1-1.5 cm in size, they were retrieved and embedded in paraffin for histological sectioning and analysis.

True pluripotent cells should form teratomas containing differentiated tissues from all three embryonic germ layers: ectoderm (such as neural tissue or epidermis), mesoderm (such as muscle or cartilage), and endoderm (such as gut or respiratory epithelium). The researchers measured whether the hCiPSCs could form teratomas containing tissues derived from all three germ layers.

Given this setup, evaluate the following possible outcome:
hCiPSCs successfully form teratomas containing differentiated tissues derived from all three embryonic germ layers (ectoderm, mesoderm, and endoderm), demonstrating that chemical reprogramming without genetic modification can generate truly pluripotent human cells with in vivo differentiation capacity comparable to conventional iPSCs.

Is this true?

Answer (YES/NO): YES